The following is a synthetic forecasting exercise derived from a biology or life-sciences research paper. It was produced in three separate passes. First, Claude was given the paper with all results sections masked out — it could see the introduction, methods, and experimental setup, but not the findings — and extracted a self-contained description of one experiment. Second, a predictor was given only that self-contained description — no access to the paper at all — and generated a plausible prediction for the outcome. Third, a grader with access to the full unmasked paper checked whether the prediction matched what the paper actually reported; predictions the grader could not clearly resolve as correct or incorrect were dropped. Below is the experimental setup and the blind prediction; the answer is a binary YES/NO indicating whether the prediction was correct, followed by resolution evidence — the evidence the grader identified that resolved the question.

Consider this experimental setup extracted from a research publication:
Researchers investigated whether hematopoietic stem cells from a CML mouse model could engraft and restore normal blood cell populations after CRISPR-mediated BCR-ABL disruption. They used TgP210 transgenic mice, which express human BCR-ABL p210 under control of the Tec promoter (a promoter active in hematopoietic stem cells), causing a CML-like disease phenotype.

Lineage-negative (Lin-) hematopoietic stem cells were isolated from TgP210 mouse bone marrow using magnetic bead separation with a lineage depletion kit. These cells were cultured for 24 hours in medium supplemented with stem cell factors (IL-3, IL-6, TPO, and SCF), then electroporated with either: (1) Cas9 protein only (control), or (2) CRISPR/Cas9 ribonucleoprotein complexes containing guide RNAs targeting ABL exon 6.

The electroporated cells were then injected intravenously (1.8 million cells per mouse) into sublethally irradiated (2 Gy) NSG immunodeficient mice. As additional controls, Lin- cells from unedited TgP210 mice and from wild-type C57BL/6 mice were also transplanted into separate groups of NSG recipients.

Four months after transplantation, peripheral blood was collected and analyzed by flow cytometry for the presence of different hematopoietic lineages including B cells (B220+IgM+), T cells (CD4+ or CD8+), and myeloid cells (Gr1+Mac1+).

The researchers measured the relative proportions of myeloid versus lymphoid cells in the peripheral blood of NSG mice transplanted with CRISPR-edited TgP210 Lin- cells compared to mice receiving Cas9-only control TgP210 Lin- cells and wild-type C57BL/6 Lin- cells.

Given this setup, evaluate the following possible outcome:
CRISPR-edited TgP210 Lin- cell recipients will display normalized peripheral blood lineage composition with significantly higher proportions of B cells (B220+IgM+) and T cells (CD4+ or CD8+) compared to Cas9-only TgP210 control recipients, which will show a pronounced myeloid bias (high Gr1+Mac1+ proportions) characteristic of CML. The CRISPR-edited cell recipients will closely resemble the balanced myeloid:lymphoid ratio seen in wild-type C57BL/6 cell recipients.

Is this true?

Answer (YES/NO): YES